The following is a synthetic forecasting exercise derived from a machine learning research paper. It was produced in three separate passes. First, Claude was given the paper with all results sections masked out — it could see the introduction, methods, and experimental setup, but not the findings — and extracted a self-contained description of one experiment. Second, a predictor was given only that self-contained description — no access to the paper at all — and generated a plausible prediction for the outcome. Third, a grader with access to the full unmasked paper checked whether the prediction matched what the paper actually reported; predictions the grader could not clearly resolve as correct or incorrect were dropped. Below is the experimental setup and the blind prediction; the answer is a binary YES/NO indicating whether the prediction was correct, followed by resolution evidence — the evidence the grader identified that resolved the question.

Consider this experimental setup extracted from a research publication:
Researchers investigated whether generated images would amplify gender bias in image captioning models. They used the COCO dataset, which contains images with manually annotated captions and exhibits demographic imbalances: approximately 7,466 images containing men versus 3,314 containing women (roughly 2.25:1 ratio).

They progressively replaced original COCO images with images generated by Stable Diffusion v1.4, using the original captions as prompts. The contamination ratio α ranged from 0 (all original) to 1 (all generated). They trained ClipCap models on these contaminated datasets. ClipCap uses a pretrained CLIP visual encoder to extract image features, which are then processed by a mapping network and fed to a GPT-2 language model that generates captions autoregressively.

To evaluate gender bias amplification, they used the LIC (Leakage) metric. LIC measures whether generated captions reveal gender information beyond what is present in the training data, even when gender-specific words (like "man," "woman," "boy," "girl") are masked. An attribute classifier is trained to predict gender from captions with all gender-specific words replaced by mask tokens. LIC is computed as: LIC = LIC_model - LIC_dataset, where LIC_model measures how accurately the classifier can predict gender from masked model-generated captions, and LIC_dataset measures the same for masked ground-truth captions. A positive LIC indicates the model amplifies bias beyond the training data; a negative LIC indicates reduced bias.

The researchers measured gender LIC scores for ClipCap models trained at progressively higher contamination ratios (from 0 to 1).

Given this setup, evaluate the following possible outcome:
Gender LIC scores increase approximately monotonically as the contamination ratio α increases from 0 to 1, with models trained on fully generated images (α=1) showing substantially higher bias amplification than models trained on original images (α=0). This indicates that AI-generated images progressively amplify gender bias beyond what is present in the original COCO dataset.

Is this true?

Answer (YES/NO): NO